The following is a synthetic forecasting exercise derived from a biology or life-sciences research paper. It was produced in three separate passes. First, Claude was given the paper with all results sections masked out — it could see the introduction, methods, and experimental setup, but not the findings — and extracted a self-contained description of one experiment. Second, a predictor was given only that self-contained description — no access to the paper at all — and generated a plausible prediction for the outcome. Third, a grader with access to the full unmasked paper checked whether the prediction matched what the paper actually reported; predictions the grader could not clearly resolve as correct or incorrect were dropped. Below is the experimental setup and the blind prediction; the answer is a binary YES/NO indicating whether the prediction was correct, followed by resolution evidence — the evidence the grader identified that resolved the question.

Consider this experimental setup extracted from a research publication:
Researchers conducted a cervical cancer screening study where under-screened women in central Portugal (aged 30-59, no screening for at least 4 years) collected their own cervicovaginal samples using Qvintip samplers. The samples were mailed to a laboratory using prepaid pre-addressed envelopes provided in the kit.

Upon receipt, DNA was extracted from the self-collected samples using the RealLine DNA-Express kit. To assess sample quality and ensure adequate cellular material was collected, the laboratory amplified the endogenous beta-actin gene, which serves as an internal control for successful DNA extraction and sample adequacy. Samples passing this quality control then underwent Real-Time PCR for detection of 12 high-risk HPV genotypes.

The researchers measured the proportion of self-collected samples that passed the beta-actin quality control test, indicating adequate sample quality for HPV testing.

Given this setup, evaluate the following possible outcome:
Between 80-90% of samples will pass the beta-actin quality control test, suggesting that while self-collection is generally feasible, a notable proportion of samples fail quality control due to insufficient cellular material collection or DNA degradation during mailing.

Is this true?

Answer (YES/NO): NO